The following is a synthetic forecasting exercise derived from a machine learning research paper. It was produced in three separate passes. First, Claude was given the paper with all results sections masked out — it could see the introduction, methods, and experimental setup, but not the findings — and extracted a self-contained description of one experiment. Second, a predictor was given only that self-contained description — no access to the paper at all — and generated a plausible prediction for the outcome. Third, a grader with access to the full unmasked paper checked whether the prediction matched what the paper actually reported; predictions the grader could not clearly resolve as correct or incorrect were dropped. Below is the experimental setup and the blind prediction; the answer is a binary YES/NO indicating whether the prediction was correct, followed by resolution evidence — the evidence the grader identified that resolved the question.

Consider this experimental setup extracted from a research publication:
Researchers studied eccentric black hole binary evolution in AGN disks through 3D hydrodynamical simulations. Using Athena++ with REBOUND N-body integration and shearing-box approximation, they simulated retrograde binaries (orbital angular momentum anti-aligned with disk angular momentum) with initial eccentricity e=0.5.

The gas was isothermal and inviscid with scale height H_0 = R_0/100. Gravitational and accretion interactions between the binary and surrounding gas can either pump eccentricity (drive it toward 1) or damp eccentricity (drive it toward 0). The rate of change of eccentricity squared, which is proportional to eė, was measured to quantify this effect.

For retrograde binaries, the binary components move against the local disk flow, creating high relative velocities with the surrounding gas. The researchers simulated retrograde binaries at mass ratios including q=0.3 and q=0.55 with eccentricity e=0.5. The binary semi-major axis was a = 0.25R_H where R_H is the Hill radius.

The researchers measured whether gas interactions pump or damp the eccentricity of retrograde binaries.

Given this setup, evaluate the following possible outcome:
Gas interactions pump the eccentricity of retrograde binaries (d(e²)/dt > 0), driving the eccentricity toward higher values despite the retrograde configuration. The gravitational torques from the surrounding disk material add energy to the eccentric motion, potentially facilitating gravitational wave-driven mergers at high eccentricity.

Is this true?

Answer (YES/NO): NO